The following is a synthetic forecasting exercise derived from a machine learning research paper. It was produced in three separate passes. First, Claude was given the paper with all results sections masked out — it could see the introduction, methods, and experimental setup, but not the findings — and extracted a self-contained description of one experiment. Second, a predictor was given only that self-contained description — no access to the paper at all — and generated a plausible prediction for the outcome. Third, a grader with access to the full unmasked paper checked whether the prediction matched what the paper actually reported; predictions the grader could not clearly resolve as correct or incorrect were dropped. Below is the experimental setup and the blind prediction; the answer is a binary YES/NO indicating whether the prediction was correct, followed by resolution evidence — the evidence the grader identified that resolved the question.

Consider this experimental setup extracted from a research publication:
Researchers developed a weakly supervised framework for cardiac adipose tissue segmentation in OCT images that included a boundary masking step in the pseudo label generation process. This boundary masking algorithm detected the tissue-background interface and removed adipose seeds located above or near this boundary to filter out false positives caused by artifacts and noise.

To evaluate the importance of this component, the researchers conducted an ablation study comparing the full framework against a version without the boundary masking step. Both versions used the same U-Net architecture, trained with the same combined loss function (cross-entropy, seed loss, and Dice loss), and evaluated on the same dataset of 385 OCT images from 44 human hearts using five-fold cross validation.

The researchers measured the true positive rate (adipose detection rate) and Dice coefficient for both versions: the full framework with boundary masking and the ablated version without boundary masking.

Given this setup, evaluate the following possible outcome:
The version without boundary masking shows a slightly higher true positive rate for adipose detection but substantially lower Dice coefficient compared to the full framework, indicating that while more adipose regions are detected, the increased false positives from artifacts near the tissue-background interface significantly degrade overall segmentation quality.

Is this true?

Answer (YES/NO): NO